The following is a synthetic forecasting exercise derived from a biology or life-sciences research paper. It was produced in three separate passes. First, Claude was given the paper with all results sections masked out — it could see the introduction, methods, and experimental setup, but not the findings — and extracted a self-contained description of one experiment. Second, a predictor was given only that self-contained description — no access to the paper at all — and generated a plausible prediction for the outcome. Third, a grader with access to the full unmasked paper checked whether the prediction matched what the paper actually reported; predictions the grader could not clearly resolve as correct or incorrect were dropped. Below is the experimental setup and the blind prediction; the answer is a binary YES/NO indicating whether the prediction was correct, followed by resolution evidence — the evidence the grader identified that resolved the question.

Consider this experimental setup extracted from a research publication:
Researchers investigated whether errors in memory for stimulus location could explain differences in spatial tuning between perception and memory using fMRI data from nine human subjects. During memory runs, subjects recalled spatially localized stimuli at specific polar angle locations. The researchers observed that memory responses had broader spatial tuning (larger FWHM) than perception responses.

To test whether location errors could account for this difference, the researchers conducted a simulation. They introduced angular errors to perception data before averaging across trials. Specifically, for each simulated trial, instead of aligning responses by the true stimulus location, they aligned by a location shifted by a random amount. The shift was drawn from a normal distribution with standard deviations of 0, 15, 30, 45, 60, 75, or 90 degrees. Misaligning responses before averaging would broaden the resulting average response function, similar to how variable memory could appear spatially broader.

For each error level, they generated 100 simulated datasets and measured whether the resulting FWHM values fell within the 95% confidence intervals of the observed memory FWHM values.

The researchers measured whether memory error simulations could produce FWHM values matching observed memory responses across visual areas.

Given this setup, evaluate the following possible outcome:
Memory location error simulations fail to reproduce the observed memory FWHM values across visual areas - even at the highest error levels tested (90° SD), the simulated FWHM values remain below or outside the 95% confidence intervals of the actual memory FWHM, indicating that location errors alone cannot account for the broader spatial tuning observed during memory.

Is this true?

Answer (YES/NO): NO